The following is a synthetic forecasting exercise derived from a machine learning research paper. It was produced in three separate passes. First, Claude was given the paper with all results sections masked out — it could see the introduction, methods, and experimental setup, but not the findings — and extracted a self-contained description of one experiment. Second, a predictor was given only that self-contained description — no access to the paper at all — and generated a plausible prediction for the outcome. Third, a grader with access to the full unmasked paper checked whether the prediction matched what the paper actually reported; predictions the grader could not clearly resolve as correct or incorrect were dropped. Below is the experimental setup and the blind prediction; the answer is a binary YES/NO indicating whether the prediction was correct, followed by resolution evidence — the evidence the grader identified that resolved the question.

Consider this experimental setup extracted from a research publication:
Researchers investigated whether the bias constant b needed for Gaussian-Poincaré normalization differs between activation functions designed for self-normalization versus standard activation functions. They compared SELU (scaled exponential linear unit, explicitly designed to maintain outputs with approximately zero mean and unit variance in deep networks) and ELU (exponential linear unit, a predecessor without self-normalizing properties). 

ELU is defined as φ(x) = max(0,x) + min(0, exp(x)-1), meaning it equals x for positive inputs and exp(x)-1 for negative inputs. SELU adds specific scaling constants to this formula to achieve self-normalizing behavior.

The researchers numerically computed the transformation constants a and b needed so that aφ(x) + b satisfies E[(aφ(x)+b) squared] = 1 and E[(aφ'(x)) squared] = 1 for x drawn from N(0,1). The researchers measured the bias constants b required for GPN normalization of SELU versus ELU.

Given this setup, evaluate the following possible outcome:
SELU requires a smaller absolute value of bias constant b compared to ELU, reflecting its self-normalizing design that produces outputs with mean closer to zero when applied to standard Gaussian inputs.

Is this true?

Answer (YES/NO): NO